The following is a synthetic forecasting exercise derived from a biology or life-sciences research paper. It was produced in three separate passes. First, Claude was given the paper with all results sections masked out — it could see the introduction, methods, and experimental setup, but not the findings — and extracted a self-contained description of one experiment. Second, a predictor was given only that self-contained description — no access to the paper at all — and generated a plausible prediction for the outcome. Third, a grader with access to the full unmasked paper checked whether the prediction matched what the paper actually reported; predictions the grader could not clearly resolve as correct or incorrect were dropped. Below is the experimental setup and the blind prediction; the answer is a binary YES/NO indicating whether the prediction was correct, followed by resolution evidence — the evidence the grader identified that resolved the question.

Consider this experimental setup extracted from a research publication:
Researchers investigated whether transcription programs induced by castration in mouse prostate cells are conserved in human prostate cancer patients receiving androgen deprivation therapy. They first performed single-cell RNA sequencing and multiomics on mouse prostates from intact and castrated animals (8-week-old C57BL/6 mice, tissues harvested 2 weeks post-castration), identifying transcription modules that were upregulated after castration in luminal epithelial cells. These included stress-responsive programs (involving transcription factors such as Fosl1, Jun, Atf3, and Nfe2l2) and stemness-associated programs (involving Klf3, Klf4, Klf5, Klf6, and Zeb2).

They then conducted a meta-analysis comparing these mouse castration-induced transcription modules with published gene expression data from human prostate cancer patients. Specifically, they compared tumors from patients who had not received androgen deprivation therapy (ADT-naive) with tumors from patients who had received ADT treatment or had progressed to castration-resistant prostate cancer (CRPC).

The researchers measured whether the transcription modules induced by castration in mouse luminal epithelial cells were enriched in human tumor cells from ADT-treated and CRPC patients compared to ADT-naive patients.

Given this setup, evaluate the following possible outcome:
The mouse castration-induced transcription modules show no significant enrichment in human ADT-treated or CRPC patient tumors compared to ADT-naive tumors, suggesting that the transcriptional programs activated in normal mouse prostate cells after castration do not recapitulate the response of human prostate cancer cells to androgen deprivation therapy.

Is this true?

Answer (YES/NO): NO